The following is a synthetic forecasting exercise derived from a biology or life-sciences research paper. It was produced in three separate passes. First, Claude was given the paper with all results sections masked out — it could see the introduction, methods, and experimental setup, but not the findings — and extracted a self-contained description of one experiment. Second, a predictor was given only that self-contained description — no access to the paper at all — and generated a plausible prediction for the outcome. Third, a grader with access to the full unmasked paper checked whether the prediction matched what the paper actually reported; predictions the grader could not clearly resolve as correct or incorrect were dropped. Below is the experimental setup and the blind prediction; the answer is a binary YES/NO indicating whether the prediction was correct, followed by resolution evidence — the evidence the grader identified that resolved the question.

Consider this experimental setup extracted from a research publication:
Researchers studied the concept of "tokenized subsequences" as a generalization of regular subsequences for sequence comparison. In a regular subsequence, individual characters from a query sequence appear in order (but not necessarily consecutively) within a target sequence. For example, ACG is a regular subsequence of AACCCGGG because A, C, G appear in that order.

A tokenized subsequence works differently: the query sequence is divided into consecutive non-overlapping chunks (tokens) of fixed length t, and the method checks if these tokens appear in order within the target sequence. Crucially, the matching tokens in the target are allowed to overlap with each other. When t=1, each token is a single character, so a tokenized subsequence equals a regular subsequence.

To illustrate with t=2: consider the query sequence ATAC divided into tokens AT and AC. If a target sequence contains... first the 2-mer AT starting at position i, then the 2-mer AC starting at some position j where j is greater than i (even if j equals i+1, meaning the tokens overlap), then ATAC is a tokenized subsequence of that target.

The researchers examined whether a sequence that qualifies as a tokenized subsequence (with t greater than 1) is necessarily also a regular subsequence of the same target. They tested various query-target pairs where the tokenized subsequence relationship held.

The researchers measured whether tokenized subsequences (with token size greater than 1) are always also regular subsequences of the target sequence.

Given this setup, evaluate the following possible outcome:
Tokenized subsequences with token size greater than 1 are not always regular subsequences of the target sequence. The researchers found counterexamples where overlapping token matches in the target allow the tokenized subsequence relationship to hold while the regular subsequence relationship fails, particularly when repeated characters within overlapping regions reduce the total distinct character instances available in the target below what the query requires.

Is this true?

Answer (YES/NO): YES